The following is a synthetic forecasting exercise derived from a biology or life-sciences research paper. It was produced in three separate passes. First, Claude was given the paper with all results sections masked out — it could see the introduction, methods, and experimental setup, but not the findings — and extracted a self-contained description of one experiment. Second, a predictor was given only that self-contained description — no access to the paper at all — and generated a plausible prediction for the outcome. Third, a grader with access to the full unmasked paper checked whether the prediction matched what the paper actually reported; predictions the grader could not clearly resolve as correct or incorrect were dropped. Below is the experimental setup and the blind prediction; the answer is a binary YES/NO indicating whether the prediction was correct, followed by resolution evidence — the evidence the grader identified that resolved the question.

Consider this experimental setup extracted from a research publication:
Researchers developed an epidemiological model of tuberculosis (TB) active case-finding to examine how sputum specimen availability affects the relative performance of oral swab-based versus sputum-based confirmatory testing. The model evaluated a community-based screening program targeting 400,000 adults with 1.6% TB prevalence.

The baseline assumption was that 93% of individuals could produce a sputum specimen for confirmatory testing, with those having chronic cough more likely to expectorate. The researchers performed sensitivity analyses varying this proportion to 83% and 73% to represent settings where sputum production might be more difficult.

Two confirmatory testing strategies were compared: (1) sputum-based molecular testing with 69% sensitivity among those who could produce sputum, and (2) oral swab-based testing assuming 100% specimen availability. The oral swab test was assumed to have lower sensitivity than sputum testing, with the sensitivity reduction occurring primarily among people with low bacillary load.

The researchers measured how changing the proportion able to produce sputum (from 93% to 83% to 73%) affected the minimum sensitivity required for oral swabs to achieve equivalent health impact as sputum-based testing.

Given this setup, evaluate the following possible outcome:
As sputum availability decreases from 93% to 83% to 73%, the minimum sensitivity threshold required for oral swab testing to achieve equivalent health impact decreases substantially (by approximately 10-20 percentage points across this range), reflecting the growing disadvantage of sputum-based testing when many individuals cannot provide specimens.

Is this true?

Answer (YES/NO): YES